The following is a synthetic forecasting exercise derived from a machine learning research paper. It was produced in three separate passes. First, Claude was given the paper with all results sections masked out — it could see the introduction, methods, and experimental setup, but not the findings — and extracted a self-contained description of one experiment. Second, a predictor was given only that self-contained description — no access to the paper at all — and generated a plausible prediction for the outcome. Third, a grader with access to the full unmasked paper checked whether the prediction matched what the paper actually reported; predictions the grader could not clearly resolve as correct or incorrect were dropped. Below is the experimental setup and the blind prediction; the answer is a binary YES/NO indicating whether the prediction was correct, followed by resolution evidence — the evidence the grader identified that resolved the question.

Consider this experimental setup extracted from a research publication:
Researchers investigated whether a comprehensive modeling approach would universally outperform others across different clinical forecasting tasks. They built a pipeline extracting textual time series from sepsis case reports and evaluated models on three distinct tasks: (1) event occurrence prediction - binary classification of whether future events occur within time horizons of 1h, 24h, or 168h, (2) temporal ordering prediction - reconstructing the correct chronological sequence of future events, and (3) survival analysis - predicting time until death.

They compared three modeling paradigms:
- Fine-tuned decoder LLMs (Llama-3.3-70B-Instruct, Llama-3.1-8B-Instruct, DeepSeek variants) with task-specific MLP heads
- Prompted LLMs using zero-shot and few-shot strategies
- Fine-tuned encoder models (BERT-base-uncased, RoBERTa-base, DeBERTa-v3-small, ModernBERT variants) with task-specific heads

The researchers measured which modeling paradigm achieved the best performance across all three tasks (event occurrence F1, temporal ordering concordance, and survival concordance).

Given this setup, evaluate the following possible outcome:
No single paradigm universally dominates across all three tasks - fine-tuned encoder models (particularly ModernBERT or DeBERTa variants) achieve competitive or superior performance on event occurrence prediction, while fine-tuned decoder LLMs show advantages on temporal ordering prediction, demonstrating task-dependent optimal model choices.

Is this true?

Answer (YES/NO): NO